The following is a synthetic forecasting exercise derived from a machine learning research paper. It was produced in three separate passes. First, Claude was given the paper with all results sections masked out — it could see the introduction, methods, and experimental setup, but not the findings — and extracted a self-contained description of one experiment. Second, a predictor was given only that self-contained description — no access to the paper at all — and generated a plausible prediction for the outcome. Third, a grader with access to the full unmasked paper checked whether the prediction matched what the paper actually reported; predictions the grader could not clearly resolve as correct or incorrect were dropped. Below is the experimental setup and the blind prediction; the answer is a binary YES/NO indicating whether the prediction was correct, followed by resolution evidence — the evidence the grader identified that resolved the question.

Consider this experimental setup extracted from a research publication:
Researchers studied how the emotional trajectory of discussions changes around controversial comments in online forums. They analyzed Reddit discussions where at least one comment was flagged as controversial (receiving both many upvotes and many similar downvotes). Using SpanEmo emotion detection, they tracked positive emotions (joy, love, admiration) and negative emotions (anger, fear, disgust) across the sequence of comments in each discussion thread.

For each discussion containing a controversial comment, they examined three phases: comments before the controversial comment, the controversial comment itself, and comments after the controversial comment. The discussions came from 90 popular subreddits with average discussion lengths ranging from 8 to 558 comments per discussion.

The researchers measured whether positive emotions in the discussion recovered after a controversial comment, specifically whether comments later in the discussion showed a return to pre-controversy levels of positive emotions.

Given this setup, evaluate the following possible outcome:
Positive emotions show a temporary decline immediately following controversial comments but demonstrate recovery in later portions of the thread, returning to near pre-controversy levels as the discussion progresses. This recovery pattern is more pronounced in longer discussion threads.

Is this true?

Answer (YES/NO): NO